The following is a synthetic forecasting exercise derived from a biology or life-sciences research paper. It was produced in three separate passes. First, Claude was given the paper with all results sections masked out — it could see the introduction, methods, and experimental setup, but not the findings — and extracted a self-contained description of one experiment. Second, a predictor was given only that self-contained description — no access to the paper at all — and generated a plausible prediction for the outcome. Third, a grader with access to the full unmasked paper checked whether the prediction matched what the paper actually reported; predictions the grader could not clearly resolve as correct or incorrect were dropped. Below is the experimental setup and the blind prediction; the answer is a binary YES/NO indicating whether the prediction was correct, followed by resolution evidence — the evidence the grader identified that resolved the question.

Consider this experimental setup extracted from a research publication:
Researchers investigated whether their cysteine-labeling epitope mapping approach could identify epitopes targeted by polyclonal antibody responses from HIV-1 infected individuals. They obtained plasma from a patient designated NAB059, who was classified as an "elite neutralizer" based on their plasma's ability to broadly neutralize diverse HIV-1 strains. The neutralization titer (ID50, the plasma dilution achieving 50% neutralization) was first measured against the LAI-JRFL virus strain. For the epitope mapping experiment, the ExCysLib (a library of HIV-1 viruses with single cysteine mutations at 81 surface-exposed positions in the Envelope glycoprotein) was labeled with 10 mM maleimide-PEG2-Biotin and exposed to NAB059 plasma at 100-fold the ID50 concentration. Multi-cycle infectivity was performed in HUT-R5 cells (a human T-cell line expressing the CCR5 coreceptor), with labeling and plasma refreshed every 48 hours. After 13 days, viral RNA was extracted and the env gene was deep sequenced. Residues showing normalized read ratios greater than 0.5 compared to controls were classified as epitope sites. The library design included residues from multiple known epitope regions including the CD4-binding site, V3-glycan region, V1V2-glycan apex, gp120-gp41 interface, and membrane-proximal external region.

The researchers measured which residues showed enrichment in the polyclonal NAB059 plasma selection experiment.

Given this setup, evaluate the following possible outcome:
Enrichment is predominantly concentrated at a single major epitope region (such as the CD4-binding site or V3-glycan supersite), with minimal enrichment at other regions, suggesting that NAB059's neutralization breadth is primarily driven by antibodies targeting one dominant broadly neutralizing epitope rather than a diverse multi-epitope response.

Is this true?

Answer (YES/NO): NO